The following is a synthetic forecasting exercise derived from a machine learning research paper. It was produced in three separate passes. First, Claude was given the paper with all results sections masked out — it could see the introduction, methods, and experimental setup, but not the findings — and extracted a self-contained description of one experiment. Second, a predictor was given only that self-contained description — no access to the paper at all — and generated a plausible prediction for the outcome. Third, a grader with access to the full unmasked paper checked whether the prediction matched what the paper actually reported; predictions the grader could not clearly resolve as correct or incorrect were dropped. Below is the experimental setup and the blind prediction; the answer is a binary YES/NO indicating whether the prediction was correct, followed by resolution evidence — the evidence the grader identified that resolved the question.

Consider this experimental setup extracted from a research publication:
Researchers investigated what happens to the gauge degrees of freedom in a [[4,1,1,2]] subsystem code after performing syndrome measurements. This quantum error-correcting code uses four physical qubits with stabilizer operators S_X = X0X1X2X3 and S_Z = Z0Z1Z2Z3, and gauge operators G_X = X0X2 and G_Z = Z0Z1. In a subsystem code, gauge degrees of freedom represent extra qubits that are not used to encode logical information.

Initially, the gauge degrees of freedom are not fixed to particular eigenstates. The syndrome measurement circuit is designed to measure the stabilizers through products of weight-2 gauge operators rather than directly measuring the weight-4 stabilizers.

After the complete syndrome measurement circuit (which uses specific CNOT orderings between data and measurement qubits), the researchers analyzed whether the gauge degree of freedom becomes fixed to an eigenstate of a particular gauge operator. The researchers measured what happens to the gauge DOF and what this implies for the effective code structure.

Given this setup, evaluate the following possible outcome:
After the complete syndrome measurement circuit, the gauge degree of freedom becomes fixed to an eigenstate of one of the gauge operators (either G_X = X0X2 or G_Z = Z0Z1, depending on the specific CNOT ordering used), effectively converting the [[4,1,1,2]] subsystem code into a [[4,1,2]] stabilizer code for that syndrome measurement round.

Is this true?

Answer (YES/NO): YES